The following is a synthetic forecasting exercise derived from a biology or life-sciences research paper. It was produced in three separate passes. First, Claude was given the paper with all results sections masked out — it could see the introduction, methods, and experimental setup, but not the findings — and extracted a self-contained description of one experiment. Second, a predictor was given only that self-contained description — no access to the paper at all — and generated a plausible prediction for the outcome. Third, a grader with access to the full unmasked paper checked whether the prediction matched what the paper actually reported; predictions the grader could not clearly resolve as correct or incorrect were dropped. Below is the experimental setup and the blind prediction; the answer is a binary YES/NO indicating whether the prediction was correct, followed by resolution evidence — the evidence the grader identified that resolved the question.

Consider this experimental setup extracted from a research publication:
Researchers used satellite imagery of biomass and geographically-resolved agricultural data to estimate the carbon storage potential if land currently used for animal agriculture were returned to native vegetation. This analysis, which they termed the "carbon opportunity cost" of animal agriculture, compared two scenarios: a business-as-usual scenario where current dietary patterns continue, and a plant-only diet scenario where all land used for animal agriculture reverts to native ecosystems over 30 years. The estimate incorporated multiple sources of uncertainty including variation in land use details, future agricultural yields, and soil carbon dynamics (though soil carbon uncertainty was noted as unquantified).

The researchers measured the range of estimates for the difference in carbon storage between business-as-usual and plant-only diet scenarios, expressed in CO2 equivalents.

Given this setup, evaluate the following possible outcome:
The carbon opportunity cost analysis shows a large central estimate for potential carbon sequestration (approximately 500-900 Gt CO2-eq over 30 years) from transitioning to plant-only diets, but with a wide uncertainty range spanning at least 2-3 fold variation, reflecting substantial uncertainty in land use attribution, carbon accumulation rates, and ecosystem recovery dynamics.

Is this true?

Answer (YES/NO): NO